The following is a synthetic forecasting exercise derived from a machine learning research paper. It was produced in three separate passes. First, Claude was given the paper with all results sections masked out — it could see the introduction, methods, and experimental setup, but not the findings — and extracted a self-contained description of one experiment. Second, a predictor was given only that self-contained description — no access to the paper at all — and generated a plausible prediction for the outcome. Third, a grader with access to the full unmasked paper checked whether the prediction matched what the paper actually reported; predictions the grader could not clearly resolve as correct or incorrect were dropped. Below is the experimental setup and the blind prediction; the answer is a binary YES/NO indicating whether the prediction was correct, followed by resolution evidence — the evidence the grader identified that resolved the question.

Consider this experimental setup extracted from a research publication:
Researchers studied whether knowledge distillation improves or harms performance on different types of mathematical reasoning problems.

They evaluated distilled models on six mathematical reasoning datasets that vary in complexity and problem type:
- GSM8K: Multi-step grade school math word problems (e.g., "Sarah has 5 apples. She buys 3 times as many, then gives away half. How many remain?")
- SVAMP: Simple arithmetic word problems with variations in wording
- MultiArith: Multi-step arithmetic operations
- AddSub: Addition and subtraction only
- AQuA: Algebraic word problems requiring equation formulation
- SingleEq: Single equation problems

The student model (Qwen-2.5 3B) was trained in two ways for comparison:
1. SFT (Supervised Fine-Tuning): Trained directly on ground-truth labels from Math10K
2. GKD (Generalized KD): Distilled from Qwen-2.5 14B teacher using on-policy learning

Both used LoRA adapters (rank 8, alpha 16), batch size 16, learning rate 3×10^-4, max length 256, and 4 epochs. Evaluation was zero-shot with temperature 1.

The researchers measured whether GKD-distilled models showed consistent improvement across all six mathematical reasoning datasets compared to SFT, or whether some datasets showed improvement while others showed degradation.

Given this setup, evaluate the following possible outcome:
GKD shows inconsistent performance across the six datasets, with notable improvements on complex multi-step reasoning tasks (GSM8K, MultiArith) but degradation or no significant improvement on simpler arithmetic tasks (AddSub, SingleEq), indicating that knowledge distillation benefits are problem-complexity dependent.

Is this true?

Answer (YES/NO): NO